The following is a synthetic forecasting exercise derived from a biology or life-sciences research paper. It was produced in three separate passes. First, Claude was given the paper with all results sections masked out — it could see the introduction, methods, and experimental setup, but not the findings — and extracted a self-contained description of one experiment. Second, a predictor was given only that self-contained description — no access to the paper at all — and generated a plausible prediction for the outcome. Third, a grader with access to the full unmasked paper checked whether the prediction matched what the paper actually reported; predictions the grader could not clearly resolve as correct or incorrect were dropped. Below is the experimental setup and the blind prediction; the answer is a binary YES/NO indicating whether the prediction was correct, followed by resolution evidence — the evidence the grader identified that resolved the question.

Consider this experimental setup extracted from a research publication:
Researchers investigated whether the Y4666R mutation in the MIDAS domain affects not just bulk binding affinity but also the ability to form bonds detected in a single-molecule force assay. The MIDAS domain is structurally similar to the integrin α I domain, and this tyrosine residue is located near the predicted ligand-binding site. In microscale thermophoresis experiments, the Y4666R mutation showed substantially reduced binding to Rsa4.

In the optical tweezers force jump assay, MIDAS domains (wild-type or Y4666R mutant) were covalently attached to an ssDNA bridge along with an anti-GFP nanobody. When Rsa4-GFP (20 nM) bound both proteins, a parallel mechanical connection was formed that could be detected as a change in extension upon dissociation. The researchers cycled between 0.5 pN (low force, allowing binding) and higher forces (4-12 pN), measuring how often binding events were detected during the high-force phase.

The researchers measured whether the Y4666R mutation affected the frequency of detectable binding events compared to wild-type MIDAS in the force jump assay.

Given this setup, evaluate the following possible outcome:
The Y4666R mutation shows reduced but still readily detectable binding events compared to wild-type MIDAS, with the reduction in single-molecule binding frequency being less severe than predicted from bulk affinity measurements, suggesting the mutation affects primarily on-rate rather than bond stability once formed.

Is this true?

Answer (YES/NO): NO